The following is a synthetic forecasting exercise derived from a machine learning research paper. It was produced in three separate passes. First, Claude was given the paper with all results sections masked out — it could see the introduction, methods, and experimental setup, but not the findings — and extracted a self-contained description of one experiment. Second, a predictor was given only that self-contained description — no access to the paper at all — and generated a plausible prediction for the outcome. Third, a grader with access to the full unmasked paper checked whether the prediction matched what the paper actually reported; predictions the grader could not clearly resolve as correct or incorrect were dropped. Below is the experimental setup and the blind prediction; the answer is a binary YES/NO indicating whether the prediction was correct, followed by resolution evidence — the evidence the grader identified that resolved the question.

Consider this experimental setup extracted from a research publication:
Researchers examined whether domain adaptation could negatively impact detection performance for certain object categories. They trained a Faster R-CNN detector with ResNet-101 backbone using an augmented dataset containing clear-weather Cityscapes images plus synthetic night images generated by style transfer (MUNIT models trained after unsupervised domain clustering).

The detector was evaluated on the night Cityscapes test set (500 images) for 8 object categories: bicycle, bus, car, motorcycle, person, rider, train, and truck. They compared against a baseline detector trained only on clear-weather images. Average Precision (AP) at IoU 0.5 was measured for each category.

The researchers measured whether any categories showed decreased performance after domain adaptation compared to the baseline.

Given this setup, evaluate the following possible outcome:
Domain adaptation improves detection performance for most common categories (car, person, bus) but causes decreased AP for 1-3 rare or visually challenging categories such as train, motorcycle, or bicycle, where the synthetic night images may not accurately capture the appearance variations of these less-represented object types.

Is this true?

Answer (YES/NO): NO